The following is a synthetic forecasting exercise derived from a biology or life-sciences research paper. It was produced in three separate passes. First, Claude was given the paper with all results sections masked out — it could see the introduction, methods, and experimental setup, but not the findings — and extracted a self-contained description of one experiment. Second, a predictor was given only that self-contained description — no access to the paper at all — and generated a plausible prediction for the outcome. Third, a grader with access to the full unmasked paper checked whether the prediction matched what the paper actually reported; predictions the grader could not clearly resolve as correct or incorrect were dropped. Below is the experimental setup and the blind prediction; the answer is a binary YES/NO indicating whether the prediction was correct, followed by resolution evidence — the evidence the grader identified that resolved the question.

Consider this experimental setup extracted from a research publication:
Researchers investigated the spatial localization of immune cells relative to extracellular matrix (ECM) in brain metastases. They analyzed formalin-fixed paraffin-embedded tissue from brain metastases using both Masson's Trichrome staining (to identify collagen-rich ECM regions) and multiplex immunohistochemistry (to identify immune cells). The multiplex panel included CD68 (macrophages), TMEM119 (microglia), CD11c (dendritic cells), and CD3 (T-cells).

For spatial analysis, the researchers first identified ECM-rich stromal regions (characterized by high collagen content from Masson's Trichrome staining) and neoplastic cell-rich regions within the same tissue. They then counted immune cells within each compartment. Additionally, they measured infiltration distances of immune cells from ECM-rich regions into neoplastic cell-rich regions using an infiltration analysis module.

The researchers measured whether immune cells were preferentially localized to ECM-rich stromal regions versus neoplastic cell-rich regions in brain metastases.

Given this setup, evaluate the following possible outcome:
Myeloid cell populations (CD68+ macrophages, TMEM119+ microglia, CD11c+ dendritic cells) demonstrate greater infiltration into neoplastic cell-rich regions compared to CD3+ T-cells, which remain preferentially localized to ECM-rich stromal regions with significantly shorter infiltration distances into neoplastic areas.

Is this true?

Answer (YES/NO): NO